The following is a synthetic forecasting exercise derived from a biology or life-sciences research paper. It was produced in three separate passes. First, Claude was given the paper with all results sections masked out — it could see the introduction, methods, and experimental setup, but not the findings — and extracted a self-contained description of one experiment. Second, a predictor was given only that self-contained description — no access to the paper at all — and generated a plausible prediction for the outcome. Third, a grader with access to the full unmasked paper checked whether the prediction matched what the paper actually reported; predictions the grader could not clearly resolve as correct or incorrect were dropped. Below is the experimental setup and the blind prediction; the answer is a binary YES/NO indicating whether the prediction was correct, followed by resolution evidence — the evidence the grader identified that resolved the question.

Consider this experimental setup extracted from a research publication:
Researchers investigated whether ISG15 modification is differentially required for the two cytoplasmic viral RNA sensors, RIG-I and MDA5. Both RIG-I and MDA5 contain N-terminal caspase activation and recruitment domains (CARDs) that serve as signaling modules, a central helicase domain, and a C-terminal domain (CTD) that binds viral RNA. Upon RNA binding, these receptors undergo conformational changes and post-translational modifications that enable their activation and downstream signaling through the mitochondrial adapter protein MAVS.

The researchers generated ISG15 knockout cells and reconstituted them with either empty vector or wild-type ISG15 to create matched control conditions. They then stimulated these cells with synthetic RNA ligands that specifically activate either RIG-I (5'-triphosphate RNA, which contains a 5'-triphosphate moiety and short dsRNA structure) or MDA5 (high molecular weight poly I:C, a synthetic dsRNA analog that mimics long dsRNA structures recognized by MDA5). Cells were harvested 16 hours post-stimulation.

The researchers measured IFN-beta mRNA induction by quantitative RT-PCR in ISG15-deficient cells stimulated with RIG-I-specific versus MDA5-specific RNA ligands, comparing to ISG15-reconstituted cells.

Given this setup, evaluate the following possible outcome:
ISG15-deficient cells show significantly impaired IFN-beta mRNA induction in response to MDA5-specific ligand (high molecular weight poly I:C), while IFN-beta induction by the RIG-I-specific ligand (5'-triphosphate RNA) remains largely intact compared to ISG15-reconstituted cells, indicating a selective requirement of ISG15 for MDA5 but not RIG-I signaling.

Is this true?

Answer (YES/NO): YES